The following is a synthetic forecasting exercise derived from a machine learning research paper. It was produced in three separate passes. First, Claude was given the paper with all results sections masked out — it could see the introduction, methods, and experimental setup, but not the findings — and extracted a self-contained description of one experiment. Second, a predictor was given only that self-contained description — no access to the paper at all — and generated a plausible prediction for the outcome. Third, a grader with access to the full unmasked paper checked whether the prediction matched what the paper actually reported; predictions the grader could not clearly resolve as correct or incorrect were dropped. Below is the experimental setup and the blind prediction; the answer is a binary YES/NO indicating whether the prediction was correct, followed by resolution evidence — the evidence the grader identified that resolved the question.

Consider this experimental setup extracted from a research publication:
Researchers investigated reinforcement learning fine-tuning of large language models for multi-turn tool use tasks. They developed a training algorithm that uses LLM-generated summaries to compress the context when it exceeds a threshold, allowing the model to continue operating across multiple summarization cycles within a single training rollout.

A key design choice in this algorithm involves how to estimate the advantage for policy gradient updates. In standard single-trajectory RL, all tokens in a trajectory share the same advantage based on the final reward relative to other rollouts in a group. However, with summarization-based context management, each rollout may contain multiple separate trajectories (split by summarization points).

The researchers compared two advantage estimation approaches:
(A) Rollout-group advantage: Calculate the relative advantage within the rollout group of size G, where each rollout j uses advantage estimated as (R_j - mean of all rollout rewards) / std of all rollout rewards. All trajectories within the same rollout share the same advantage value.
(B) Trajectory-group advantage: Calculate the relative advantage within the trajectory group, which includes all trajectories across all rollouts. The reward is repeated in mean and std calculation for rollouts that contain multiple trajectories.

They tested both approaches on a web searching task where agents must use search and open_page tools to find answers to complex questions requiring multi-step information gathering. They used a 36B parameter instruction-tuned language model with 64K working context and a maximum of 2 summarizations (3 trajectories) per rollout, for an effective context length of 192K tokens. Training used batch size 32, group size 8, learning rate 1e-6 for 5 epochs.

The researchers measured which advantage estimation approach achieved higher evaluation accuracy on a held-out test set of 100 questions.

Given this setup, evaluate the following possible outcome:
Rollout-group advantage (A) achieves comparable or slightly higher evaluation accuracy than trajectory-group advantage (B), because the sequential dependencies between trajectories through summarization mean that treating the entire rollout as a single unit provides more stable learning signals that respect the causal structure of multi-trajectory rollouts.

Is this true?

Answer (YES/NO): YES